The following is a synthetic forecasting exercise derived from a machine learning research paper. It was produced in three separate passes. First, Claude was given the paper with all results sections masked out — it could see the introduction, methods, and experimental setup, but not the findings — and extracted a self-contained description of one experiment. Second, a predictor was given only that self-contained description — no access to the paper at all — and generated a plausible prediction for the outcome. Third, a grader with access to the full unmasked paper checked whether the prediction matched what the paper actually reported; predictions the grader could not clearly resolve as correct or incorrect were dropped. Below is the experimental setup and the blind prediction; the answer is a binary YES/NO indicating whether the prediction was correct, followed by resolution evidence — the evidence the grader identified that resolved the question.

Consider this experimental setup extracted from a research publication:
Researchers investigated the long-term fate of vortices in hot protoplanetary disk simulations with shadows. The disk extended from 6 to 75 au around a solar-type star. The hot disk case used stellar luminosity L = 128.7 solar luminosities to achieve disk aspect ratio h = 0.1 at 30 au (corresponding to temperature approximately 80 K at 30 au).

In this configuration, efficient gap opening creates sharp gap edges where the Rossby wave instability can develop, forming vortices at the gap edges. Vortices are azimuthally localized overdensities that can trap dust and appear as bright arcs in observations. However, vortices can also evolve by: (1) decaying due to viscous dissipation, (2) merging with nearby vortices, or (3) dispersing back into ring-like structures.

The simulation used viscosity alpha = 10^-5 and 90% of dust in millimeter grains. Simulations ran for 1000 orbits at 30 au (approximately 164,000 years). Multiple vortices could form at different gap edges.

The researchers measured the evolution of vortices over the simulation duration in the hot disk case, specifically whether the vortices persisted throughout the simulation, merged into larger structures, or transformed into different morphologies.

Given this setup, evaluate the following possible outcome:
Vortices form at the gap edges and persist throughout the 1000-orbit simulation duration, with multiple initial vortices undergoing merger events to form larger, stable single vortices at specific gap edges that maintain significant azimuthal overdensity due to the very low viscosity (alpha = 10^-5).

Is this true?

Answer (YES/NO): NO